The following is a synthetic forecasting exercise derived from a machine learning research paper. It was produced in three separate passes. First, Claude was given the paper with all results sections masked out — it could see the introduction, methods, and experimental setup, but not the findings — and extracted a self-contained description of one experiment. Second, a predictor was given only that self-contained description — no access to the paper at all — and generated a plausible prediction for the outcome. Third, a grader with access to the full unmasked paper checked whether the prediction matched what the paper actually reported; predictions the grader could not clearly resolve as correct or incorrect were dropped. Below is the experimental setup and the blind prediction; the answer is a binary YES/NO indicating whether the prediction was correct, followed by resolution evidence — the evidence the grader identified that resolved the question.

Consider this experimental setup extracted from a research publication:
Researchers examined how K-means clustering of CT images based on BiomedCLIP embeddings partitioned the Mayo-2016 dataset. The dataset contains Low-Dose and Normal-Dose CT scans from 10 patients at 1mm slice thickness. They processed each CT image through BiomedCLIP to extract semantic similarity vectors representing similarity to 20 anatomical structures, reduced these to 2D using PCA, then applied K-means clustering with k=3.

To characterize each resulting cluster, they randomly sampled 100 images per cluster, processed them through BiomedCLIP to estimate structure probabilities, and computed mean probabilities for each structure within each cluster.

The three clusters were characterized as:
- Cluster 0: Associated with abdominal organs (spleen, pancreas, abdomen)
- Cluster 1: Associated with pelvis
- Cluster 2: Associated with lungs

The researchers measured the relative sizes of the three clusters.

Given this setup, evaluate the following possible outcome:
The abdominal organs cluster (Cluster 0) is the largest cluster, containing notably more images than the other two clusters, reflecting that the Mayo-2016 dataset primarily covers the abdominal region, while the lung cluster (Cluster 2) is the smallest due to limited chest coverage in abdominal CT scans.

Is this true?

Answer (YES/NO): NO